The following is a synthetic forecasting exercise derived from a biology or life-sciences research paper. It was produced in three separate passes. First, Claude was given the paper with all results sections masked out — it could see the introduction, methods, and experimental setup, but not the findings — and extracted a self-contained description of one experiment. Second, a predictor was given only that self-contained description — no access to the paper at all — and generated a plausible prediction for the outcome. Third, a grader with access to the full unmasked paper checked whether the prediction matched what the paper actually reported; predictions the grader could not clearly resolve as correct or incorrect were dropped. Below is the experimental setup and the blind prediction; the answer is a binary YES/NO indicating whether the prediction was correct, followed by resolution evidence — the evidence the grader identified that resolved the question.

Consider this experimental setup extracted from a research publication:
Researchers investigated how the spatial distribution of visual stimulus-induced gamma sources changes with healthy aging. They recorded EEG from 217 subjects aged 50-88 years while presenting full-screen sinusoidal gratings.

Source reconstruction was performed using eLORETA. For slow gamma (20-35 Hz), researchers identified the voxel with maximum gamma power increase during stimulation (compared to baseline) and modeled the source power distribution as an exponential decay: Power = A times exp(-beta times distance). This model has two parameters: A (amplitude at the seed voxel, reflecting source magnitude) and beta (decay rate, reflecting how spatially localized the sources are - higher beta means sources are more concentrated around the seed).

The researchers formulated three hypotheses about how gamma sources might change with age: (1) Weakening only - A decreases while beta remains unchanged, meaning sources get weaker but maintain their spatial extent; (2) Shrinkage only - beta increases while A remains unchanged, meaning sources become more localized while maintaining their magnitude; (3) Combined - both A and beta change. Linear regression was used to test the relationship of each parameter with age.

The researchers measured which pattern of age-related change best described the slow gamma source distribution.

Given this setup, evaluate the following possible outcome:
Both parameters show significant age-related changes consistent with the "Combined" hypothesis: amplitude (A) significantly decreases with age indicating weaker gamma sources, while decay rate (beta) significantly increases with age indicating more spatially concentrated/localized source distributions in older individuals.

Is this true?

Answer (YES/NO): NO